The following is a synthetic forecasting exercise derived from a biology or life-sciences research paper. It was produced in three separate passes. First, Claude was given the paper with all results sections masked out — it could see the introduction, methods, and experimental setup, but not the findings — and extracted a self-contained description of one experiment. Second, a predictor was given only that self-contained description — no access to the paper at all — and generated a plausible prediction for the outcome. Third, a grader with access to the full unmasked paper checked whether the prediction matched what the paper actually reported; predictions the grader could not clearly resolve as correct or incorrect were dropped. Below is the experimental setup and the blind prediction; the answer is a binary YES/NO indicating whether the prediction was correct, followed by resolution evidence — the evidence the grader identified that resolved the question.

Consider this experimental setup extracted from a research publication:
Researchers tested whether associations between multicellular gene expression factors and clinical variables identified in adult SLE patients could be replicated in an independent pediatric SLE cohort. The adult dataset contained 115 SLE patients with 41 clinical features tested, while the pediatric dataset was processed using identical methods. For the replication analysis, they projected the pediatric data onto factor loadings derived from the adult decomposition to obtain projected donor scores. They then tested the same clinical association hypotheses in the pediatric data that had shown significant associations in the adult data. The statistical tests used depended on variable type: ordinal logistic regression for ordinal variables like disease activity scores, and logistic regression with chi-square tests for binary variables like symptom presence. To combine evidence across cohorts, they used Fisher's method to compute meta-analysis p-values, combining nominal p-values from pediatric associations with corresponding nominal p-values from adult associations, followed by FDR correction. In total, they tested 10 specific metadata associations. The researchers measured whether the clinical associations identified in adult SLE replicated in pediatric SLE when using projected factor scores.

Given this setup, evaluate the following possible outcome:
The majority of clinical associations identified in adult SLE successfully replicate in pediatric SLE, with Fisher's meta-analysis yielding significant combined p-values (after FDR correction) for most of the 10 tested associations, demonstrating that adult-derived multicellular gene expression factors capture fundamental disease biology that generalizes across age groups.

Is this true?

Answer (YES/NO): YES